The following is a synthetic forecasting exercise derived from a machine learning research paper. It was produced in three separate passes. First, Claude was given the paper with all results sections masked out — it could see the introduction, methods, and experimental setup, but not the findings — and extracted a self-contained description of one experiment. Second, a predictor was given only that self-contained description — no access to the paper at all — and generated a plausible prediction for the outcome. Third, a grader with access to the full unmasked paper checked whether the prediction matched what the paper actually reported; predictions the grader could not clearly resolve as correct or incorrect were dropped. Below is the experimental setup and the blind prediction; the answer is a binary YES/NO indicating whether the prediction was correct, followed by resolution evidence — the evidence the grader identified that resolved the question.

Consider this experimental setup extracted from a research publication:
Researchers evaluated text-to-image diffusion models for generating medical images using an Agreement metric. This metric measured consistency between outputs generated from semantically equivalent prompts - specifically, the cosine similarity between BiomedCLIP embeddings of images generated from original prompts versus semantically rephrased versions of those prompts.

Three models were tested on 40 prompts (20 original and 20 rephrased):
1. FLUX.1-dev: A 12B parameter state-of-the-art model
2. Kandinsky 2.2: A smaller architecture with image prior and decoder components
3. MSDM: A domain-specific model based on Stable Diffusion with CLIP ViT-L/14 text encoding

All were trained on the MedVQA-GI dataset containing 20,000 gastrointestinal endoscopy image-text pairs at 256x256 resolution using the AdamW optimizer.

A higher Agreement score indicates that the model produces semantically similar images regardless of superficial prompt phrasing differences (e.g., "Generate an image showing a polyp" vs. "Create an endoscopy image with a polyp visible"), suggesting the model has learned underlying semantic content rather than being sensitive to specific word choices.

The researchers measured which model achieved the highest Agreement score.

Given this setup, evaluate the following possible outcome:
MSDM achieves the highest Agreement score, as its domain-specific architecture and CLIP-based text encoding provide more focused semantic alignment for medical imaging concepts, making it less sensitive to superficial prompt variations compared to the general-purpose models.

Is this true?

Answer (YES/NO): NO